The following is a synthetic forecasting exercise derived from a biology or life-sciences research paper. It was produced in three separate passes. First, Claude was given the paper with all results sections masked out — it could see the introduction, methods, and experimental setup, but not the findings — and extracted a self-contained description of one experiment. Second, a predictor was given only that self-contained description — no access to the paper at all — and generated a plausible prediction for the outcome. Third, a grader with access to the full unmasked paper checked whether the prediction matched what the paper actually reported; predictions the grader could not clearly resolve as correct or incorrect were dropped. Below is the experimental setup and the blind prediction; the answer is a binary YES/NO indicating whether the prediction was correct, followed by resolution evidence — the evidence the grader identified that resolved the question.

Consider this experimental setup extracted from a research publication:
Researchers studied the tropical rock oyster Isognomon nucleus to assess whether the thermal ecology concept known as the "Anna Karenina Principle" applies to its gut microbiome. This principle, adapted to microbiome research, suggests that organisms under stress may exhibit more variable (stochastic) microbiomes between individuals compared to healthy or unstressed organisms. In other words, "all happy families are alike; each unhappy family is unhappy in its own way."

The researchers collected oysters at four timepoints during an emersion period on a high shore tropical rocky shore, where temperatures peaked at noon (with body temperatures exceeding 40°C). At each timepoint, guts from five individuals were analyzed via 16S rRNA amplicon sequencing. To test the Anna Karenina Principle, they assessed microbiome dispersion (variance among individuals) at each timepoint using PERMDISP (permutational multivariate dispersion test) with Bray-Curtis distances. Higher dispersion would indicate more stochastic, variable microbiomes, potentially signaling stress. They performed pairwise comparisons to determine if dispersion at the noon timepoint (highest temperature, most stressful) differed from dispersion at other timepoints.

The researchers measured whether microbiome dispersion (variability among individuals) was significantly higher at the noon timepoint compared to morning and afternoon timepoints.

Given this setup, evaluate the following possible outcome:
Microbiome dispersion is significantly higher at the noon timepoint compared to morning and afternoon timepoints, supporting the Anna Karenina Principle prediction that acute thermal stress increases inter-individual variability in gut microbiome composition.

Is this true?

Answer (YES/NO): NO